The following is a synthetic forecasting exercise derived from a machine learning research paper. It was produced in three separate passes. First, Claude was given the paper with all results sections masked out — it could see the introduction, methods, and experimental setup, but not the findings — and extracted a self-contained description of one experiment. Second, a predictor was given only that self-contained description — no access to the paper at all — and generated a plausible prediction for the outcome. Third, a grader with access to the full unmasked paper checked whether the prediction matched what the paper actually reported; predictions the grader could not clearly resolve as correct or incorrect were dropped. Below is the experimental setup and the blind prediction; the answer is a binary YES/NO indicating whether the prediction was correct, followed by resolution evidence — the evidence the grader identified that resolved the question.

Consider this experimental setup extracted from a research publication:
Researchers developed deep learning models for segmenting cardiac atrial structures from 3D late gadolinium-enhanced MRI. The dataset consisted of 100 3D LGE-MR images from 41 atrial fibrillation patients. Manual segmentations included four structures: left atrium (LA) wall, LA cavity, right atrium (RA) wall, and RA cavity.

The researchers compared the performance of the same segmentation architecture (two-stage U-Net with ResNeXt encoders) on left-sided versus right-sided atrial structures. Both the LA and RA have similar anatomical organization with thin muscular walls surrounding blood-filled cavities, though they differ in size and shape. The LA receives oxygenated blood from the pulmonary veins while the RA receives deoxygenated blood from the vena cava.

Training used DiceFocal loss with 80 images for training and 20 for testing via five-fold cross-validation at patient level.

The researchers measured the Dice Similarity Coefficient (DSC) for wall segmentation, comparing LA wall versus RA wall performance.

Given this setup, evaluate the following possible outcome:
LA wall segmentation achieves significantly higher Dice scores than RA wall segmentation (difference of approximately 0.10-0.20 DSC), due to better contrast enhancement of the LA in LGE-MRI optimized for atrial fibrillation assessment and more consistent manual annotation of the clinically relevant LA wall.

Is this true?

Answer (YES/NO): NO